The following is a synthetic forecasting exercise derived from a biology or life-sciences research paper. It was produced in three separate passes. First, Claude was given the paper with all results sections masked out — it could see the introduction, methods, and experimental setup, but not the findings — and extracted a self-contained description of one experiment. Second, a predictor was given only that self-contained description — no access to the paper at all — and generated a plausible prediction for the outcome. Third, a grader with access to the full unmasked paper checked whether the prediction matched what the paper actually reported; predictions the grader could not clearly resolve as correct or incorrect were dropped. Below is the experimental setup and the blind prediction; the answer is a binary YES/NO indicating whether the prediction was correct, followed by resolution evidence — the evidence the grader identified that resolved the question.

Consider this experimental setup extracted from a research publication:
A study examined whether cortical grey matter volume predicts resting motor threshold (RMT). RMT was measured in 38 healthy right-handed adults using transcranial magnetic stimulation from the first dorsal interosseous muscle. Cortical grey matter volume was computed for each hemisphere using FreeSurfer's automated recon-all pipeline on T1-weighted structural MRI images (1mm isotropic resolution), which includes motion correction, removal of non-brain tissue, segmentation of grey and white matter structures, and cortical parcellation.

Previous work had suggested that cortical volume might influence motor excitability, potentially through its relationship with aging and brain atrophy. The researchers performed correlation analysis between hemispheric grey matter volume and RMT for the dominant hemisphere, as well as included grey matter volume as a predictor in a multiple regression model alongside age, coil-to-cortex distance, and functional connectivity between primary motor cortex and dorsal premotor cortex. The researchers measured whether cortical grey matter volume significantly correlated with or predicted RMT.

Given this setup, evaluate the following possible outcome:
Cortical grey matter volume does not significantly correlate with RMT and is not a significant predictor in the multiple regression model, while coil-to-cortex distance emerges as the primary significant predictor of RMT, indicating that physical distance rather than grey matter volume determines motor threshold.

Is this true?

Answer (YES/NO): YES